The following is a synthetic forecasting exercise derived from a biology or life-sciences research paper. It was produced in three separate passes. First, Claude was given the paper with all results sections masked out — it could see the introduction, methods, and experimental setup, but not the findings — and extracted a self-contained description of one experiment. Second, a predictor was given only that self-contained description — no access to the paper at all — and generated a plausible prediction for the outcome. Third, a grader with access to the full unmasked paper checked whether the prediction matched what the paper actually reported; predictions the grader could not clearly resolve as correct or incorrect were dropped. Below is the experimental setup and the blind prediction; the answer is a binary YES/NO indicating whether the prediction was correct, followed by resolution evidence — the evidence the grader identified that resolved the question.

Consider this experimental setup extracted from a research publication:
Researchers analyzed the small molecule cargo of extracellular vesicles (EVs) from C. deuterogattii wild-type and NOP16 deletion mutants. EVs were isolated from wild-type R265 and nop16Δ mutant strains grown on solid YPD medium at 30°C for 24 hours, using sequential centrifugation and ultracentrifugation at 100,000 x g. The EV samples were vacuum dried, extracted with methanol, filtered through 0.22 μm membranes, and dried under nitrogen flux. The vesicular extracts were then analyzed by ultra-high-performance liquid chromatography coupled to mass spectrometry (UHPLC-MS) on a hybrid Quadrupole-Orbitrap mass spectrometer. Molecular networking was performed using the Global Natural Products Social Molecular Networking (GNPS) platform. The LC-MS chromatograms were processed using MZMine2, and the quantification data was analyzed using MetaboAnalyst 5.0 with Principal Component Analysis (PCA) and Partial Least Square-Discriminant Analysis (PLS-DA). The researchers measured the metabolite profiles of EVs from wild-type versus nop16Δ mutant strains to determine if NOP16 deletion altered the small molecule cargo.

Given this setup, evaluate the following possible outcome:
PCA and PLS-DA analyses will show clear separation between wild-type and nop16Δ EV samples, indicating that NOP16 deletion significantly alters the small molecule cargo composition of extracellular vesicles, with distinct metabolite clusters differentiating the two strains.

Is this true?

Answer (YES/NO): YES